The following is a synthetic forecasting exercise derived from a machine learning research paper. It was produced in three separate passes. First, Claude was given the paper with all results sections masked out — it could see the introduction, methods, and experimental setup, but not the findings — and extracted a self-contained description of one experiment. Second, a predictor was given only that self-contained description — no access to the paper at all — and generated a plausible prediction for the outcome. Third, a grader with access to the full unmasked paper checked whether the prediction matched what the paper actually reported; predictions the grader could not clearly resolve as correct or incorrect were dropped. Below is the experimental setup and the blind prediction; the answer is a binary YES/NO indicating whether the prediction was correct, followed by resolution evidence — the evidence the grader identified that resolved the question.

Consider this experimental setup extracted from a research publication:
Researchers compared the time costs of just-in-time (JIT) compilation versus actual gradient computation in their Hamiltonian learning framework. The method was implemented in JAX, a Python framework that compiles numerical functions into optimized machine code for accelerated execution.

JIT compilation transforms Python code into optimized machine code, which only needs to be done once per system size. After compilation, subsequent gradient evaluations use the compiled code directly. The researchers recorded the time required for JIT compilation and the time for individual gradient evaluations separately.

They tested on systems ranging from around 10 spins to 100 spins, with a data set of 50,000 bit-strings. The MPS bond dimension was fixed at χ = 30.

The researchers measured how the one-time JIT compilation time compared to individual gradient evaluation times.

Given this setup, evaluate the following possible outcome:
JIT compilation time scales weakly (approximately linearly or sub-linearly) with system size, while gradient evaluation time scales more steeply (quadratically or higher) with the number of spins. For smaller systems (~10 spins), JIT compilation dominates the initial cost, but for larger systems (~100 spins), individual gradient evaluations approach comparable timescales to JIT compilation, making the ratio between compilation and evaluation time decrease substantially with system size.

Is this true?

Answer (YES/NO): NO